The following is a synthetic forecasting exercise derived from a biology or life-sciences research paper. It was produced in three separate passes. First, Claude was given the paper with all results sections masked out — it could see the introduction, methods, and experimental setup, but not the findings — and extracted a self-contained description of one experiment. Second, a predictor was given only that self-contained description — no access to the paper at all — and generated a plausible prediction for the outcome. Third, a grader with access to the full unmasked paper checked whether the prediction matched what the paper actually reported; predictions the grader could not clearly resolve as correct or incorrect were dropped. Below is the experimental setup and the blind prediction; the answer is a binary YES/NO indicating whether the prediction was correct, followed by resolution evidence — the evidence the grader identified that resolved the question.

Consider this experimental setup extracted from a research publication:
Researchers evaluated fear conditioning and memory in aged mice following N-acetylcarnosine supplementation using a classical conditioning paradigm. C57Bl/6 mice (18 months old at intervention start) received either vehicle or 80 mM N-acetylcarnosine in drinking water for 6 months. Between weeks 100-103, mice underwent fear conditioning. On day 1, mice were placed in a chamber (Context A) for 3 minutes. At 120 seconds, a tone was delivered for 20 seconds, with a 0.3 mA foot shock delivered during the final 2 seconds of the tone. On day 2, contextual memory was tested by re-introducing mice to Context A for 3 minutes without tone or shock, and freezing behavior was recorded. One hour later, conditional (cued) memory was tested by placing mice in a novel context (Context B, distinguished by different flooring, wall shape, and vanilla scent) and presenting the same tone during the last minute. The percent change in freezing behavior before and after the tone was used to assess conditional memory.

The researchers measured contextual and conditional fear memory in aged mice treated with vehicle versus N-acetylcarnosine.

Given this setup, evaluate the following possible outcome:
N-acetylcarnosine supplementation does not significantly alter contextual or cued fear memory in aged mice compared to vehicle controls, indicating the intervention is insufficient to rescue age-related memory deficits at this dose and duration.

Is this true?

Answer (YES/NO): YES